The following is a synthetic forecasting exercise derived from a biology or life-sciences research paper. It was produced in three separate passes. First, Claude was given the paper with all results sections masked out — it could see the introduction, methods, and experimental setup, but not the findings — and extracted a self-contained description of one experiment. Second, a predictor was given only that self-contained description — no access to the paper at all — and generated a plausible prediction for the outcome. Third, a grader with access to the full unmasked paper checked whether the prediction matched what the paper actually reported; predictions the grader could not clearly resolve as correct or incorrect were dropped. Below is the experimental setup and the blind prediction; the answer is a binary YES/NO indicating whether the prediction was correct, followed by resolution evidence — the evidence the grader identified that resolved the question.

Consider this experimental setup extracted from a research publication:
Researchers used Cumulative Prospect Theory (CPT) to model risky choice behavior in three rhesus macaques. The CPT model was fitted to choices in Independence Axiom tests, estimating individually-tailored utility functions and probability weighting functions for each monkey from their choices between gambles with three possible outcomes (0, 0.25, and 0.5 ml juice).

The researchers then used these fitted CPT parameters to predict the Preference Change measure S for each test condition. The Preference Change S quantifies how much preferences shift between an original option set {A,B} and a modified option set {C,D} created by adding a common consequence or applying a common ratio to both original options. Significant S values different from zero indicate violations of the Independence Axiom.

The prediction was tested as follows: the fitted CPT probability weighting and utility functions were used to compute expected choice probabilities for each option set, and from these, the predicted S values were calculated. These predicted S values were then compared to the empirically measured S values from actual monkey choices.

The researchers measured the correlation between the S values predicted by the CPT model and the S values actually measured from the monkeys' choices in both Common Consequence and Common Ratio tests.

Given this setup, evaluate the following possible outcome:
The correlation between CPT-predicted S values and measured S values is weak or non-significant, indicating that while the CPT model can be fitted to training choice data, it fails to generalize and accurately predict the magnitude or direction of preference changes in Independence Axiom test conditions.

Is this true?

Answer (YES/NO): NO